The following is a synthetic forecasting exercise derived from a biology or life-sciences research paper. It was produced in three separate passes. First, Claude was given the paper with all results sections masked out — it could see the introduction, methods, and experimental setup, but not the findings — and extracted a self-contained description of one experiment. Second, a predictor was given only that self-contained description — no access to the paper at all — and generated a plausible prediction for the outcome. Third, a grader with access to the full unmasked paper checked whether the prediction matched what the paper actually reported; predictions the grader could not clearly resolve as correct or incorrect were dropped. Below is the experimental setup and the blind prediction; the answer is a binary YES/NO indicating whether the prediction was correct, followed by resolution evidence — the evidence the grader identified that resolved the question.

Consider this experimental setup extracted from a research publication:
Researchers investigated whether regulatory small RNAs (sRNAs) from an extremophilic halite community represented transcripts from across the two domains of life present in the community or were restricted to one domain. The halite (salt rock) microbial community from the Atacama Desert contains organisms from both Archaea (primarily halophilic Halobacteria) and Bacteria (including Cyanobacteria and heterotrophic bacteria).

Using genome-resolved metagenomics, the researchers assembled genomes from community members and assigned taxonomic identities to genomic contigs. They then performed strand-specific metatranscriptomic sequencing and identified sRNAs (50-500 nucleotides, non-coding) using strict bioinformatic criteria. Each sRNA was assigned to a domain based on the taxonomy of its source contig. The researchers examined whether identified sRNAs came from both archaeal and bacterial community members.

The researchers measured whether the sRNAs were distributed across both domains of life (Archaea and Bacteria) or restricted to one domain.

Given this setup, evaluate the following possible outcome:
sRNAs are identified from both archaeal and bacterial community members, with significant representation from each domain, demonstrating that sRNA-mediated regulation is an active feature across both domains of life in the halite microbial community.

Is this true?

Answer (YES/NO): YES